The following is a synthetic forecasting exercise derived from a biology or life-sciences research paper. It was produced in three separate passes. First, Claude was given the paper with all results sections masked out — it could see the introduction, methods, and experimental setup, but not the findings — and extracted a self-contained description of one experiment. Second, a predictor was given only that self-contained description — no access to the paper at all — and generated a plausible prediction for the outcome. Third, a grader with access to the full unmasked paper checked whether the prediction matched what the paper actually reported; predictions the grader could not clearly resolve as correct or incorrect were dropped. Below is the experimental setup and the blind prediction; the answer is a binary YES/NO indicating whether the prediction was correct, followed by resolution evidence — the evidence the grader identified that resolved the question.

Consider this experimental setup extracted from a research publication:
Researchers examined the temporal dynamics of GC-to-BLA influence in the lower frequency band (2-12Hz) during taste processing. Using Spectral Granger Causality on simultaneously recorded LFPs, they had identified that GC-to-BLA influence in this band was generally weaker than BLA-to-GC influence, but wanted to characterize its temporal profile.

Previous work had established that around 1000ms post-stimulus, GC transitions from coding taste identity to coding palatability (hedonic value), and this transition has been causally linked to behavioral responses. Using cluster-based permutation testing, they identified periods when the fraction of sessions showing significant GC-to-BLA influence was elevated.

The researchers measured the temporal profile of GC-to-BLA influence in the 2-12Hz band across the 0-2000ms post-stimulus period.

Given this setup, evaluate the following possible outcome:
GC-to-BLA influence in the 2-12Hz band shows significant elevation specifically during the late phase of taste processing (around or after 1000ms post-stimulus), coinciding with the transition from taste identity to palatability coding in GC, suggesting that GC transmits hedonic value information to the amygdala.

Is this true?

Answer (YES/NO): NO